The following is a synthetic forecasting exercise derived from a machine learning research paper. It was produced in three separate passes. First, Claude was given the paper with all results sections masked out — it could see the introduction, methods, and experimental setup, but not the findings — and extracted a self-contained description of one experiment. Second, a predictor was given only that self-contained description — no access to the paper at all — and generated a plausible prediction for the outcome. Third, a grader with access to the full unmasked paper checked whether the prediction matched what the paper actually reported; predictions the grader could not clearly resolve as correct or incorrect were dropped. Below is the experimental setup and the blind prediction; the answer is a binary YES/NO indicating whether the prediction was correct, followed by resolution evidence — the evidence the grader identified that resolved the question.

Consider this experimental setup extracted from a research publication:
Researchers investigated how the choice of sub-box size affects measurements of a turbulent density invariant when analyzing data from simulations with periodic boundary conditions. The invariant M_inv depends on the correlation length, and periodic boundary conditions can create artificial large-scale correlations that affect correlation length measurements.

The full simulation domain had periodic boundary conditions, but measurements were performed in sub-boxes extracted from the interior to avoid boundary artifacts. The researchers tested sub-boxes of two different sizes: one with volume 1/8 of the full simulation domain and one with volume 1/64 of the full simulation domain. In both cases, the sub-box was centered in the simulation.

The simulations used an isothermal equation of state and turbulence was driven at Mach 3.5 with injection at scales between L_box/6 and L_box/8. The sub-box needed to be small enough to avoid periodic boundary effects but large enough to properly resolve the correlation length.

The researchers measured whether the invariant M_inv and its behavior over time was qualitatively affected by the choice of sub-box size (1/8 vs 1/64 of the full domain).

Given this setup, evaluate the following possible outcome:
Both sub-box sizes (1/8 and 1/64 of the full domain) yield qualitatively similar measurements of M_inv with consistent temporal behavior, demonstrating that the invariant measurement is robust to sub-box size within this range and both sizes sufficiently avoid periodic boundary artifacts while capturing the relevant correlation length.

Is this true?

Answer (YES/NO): YES